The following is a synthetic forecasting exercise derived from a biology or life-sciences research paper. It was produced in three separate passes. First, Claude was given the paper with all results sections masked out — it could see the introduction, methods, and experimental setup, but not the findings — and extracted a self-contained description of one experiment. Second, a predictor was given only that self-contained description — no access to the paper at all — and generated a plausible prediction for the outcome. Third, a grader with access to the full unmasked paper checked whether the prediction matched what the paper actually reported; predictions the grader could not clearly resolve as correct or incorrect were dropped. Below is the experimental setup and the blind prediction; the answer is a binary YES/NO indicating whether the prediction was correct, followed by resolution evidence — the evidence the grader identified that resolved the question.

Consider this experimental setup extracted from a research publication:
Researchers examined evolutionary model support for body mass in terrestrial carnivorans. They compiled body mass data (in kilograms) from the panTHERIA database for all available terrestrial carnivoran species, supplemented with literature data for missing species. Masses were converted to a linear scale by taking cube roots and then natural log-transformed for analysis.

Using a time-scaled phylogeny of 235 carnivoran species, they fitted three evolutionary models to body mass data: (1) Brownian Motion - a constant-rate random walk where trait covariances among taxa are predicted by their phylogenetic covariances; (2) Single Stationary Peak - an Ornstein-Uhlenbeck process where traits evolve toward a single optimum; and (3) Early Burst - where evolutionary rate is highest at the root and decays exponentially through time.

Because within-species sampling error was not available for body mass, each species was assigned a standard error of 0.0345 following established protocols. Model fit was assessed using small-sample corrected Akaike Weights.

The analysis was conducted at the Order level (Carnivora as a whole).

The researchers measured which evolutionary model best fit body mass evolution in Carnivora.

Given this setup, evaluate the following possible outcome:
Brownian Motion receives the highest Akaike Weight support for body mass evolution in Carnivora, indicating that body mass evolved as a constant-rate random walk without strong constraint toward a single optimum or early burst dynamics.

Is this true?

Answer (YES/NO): YES